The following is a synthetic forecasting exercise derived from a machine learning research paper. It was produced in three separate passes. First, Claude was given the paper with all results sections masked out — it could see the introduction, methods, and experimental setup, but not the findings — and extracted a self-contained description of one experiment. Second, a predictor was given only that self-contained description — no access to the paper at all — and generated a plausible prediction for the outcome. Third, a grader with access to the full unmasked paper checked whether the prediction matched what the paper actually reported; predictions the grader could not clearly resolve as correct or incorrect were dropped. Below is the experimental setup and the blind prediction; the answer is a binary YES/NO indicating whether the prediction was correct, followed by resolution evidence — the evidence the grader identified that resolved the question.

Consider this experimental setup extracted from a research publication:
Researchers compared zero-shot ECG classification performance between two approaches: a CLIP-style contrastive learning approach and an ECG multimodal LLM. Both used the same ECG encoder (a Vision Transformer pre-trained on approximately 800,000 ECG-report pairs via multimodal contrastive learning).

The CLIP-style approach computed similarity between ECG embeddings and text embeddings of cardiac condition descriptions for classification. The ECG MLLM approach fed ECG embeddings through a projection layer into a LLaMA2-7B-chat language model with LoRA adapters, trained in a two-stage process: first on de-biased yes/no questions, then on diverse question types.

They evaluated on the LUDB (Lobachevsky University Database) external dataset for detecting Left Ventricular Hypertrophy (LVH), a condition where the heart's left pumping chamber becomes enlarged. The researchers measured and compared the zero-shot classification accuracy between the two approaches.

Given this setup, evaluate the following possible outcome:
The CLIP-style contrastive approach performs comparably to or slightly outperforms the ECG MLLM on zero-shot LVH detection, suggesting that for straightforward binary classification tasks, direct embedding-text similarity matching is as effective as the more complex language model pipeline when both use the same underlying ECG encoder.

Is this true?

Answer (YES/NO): YES